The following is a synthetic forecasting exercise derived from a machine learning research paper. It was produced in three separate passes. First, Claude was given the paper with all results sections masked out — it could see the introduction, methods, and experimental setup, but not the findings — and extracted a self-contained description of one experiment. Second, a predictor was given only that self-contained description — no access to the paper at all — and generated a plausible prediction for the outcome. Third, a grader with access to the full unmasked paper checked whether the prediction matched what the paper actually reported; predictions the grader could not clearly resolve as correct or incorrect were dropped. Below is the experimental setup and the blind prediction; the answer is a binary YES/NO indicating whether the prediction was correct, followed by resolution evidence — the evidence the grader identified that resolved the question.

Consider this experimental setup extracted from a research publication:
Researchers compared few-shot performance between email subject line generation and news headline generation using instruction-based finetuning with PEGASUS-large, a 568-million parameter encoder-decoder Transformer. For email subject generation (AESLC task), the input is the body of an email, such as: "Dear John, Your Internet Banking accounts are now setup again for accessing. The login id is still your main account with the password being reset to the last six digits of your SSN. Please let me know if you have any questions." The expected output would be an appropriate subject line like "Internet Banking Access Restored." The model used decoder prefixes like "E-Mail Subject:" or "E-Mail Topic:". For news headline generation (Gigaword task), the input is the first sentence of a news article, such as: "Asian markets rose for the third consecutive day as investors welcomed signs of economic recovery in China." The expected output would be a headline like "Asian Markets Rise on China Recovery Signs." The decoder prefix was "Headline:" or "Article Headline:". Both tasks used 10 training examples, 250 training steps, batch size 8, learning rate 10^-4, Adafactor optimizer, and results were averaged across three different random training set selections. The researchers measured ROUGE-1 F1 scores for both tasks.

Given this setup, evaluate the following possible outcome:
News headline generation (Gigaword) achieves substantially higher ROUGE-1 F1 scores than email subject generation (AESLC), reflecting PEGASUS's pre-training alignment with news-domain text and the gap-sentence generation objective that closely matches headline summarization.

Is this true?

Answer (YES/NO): NO